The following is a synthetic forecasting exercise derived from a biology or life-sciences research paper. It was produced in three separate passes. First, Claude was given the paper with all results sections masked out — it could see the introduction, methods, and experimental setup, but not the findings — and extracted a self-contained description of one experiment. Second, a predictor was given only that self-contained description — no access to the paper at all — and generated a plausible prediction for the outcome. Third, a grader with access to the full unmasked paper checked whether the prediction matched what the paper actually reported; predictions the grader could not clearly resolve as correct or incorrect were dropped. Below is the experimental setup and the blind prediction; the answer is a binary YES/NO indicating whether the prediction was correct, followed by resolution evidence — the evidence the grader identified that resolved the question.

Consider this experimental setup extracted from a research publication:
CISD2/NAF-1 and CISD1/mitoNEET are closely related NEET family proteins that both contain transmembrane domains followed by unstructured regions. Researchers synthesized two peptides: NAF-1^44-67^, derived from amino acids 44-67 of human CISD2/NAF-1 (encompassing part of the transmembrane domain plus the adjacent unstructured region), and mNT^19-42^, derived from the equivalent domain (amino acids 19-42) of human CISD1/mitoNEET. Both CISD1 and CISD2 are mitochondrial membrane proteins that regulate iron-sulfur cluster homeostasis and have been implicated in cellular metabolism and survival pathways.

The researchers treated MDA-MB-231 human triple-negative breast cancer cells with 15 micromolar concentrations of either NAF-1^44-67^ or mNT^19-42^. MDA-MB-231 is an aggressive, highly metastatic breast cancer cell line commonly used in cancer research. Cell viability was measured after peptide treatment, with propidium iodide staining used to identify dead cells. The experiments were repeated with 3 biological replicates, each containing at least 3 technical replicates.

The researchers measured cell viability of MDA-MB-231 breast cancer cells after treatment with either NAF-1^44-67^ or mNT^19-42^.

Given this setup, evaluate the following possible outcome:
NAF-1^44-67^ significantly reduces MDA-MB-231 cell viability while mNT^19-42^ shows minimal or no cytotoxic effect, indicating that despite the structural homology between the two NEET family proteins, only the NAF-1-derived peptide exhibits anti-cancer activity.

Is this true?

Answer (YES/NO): YES